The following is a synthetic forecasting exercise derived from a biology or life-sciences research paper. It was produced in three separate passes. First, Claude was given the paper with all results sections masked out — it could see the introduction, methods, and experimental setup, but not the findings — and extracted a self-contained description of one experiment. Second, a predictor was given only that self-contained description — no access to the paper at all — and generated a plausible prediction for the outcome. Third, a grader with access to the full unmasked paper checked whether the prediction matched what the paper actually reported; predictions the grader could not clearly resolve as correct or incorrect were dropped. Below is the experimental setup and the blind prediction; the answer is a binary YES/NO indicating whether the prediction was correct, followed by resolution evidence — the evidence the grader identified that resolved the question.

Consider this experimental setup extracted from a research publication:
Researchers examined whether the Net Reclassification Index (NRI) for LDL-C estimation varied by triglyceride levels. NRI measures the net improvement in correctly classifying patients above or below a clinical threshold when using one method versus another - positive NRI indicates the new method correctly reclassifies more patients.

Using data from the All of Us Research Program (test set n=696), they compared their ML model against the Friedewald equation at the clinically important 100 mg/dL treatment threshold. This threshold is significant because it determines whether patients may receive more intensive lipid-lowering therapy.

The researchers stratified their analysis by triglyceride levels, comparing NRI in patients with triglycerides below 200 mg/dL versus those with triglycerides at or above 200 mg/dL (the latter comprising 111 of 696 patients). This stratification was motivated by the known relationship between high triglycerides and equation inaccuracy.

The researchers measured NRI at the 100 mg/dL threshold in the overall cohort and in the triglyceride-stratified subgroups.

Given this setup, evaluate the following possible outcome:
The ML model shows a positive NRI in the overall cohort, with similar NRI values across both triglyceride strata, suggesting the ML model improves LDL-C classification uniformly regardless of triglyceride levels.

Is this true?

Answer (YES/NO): NO